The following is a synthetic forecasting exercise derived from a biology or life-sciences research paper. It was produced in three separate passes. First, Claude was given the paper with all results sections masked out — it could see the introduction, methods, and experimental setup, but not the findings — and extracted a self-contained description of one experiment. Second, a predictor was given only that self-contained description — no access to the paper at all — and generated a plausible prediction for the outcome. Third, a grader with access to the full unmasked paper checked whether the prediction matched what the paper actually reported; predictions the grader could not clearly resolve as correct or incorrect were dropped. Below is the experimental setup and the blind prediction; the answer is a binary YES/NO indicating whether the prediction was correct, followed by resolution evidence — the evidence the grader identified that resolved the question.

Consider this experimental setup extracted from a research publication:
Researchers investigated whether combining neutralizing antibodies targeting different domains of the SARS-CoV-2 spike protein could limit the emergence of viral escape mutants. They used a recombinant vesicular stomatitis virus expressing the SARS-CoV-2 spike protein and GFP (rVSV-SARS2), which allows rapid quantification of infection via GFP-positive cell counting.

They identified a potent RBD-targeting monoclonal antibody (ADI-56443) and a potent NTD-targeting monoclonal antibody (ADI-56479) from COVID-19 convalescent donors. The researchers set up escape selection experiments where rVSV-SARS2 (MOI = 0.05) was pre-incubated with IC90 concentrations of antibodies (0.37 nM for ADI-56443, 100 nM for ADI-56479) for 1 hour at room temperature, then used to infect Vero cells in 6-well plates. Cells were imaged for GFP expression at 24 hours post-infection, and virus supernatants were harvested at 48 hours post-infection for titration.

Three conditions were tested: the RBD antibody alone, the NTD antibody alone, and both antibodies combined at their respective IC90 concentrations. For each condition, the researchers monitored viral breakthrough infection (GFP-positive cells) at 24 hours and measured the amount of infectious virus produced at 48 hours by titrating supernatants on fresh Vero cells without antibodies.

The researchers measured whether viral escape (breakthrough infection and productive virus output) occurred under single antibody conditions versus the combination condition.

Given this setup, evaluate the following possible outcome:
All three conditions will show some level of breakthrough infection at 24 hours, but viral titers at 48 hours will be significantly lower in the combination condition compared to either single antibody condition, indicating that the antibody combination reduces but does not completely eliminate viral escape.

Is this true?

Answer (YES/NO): NO